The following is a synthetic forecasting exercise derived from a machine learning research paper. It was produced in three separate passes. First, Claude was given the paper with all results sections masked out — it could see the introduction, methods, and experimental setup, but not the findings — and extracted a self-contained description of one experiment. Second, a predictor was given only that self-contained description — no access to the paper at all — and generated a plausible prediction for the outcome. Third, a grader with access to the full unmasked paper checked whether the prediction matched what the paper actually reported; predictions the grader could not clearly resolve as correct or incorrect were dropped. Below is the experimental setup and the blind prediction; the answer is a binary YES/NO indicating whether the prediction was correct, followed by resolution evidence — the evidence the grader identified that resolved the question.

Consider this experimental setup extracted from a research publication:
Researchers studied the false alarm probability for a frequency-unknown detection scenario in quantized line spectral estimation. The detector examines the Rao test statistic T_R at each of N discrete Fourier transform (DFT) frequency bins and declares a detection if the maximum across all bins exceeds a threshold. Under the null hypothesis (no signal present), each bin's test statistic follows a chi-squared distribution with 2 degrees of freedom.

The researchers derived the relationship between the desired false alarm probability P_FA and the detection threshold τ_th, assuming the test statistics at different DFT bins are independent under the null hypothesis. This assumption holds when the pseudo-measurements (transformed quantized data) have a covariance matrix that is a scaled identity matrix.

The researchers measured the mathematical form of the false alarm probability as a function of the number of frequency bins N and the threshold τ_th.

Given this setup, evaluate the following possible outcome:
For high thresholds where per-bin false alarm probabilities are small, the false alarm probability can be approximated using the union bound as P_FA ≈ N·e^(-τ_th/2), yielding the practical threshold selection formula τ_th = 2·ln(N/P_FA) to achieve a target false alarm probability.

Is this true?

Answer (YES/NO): NO